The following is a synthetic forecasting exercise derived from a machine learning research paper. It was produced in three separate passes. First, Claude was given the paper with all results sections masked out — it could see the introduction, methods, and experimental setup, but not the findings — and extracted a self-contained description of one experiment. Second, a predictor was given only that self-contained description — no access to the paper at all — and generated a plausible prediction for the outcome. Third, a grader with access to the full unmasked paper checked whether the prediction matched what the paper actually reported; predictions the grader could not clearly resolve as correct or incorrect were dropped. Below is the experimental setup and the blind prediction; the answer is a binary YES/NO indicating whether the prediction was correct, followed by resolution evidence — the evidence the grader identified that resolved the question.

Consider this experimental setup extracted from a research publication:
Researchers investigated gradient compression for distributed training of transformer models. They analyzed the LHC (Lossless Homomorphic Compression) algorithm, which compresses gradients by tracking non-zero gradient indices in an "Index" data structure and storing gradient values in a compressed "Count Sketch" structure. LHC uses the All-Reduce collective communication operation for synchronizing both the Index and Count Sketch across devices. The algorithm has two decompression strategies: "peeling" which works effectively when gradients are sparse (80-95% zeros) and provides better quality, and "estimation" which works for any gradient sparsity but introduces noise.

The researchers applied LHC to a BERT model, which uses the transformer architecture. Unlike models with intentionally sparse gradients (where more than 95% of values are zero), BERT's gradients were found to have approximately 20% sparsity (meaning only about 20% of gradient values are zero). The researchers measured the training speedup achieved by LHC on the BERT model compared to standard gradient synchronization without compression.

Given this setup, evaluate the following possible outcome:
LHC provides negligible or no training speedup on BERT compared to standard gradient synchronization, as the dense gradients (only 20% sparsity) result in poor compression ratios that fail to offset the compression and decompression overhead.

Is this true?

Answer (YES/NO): NO